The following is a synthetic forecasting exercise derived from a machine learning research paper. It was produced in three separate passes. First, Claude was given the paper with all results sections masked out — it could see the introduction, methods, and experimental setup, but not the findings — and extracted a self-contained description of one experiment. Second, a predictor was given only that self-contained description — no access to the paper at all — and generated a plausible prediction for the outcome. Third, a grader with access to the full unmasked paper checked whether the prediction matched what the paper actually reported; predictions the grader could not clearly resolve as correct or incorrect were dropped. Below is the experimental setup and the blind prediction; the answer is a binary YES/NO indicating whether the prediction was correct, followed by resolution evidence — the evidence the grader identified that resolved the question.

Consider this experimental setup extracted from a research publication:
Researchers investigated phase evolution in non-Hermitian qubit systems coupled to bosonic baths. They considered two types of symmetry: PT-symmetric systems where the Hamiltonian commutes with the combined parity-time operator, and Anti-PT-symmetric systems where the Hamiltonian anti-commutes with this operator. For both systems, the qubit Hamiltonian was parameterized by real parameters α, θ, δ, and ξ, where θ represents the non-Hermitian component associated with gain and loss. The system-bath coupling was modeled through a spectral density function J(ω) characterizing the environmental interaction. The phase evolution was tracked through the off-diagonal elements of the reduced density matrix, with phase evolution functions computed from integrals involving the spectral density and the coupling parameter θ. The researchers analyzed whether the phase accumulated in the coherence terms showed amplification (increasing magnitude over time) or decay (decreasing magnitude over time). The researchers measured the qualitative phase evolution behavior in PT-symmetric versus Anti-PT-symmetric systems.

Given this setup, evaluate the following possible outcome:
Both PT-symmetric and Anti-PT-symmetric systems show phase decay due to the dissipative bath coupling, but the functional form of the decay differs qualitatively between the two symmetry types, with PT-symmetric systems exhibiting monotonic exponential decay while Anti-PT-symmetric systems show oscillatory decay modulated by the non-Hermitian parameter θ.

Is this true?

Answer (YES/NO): NO